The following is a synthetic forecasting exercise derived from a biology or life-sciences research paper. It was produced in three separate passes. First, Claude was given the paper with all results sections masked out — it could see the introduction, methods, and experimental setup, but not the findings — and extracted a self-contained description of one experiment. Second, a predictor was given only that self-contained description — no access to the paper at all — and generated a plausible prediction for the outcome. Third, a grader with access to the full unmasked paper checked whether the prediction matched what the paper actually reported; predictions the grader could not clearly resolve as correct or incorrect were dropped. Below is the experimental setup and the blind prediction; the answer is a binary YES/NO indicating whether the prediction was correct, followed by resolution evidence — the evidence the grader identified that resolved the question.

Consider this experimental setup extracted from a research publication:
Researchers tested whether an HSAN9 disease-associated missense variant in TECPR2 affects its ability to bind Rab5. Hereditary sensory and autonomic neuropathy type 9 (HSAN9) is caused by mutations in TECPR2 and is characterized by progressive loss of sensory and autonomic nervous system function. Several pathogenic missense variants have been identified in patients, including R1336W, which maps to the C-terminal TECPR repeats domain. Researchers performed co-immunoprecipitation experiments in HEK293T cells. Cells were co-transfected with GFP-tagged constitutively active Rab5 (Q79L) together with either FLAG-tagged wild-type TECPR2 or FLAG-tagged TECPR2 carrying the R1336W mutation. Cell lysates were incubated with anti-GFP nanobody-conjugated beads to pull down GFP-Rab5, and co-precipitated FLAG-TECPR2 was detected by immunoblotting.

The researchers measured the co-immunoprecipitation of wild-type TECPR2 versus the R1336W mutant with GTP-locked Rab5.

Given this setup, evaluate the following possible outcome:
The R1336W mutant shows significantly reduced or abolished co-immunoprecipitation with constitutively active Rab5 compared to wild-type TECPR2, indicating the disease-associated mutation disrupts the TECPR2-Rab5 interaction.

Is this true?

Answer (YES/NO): YES